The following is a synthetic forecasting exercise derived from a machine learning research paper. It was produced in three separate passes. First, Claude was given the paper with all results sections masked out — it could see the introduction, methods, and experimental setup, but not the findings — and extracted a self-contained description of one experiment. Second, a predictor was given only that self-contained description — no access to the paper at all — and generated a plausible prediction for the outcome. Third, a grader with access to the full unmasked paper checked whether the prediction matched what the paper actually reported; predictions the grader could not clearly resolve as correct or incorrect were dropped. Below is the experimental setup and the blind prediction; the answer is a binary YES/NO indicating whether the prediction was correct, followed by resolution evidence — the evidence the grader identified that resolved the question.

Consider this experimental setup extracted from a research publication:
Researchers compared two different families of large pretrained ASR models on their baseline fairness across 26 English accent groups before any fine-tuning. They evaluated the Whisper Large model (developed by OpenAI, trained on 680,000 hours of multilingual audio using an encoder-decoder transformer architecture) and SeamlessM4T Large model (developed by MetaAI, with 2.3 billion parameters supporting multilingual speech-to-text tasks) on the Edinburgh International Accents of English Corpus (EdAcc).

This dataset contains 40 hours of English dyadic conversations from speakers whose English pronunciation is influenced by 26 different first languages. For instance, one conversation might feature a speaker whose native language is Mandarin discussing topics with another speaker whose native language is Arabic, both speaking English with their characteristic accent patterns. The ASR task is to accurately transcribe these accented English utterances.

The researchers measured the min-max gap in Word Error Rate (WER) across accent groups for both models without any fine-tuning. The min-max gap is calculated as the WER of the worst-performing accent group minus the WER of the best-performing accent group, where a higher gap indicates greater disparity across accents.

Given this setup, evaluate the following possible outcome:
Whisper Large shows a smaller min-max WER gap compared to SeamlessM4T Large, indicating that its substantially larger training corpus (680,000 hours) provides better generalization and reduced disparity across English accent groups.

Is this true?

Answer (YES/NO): NO